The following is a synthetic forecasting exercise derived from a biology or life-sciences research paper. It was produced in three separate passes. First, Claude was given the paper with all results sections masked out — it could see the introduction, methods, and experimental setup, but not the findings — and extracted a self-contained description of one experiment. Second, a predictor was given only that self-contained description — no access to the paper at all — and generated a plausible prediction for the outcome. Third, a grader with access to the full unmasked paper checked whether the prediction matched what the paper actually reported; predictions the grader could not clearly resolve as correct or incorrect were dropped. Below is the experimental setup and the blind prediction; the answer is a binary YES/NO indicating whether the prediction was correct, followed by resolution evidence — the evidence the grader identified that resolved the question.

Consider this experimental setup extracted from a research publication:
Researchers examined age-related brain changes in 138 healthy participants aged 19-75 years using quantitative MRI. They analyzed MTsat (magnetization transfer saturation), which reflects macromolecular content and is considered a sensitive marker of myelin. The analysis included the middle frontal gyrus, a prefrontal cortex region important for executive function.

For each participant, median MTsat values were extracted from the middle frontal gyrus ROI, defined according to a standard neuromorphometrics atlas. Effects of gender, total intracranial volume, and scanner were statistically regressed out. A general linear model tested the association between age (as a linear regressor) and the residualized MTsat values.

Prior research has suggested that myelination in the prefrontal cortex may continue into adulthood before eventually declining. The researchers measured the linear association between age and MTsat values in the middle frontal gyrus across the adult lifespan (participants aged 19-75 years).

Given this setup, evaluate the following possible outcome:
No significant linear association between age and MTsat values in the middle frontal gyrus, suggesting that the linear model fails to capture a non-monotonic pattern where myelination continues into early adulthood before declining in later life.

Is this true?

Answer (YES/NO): NO